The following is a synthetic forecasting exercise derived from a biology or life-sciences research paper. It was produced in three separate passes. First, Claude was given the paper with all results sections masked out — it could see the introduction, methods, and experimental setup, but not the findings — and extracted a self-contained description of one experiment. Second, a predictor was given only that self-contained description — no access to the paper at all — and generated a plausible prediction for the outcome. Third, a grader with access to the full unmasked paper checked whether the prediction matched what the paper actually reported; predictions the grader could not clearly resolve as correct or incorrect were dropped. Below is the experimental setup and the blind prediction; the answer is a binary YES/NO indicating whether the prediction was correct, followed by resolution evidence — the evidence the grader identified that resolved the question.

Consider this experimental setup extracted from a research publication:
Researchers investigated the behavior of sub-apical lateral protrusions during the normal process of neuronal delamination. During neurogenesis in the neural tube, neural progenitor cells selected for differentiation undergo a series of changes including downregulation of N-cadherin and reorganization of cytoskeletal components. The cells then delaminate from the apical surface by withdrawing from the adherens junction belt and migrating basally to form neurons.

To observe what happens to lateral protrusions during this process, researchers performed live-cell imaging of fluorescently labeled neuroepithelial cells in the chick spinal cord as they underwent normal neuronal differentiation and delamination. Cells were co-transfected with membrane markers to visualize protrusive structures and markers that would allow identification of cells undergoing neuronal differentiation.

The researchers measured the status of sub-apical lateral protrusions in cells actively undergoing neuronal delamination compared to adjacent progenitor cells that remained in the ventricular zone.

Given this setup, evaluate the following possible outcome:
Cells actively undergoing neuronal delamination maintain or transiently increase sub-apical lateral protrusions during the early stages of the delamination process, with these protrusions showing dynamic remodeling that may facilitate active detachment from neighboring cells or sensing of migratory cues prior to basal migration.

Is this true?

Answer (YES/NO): NO